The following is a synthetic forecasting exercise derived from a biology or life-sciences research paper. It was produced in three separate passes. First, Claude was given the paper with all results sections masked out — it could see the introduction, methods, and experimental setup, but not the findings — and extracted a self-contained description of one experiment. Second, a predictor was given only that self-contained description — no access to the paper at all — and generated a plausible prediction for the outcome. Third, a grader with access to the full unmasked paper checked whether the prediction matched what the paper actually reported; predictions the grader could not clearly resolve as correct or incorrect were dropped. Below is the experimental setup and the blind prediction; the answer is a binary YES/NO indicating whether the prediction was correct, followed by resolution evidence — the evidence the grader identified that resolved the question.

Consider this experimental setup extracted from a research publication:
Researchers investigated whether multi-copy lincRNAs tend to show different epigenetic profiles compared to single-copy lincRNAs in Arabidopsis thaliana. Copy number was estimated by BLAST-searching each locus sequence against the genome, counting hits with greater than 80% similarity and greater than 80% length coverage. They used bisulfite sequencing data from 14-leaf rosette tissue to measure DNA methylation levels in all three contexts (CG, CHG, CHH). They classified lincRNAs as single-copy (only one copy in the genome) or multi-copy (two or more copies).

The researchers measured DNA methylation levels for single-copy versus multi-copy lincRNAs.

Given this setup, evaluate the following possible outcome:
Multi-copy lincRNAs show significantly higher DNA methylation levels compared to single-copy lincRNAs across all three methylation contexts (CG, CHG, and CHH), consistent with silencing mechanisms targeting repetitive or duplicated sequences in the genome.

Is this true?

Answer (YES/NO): NO